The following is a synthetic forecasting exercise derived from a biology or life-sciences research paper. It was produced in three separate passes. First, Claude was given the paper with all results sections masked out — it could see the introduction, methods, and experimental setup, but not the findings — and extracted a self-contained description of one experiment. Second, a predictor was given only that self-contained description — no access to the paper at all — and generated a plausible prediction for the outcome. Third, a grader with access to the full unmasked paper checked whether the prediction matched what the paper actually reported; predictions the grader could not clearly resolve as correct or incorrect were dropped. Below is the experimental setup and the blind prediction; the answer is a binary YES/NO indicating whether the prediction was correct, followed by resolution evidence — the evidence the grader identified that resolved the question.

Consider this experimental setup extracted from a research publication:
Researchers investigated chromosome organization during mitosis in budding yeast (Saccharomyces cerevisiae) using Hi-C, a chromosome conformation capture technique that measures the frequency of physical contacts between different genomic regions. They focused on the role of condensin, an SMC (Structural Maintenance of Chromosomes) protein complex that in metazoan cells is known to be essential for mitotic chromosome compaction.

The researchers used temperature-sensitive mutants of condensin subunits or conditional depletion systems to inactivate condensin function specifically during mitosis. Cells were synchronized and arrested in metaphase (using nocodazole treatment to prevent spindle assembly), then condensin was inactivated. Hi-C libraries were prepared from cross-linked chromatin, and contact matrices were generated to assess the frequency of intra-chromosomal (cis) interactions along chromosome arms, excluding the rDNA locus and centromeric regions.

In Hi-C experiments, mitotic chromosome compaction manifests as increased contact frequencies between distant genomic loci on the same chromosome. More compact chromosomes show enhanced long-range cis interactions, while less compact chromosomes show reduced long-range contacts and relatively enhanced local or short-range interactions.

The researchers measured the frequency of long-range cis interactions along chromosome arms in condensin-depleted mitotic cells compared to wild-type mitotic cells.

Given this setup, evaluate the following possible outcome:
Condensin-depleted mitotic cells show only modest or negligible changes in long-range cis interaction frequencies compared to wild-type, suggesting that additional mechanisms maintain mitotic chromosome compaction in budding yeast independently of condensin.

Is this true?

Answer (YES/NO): YES